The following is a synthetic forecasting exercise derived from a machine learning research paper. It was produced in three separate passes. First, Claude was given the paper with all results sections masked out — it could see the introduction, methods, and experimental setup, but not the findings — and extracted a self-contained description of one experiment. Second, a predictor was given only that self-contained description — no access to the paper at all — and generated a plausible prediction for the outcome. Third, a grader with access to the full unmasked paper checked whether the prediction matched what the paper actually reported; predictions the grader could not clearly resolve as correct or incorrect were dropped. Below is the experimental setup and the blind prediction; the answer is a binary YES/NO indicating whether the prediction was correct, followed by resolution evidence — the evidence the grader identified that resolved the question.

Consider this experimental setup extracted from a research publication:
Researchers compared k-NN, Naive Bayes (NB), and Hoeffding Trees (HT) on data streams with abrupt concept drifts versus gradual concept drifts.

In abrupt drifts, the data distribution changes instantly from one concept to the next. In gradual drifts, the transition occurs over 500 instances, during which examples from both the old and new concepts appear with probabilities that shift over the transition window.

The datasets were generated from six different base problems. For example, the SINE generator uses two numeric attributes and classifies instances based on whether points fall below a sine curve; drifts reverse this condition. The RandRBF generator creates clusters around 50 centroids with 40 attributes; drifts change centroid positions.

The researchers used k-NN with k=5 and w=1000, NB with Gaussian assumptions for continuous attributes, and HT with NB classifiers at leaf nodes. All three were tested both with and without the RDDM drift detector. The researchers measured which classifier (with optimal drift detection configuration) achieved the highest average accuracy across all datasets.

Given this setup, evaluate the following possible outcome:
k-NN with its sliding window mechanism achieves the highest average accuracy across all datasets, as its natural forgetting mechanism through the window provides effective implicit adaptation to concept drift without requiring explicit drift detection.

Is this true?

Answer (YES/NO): YES